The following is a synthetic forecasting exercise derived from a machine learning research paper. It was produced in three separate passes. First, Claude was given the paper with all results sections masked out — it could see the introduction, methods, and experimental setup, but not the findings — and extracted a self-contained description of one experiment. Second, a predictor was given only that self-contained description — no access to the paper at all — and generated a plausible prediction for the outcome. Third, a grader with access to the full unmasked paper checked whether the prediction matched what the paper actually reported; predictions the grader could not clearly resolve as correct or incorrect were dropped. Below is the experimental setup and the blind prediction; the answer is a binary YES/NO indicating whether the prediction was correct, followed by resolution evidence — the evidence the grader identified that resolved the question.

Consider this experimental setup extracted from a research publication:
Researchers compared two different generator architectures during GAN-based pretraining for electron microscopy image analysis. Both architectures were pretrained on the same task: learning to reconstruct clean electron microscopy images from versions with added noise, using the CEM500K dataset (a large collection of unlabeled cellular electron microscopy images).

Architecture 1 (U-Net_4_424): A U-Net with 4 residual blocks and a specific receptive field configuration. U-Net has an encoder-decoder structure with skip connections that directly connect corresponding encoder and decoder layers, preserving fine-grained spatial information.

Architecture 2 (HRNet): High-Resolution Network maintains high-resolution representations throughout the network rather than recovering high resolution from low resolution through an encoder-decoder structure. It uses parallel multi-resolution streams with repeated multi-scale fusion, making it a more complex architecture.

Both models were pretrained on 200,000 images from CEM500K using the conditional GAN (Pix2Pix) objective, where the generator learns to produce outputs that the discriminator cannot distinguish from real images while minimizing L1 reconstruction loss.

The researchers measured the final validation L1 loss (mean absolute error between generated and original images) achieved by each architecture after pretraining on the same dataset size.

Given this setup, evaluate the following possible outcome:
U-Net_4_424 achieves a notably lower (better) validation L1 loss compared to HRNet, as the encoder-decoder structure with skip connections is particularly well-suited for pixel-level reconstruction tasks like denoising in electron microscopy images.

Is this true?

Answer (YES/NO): YES